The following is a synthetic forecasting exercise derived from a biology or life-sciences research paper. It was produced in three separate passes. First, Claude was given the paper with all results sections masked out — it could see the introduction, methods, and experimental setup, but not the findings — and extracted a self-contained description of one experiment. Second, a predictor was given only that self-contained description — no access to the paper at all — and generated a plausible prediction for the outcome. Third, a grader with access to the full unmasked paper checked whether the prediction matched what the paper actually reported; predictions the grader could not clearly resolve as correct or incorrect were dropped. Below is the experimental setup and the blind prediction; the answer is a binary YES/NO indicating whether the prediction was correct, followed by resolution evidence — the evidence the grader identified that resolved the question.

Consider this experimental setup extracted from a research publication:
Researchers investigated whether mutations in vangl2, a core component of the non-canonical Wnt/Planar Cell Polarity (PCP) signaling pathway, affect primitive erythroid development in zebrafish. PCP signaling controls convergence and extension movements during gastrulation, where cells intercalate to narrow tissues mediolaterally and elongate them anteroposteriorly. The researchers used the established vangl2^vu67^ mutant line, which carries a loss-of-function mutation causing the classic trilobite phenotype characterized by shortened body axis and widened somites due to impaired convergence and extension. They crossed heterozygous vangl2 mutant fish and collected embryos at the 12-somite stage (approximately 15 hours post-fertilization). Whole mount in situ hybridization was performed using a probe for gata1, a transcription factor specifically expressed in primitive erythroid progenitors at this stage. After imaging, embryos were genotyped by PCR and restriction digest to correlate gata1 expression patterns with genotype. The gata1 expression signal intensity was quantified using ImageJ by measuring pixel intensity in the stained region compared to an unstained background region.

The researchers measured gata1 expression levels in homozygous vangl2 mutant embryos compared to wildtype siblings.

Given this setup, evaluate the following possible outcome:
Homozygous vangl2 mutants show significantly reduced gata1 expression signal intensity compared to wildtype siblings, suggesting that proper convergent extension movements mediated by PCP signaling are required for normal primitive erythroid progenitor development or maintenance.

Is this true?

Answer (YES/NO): YES